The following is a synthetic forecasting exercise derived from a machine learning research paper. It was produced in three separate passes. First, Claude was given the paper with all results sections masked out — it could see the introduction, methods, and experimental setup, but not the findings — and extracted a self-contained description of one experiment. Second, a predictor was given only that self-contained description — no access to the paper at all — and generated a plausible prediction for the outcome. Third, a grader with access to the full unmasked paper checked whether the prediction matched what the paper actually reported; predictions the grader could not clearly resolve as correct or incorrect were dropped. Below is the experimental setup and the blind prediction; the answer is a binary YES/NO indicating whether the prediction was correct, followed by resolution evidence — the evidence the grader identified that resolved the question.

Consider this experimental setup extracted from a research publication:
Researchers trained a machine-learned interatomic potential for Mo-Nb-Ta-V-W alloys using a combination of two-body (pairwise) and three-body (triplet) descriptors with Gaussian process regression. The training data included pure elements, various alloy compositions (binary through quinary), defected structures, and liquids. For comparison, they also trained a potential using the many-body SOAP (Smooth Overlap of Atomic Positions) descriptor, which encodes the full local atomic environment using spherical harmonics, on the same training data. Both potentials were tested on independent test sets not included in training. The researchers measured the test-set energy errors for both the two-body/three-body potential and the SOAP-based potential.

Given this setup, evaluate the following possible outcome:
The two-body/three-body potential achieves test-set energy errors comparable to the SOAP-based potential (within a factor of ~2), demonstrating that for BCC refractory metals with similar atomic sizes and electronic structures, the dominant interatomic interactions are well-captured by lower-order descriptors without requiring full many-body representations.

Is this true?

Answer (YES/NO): NO